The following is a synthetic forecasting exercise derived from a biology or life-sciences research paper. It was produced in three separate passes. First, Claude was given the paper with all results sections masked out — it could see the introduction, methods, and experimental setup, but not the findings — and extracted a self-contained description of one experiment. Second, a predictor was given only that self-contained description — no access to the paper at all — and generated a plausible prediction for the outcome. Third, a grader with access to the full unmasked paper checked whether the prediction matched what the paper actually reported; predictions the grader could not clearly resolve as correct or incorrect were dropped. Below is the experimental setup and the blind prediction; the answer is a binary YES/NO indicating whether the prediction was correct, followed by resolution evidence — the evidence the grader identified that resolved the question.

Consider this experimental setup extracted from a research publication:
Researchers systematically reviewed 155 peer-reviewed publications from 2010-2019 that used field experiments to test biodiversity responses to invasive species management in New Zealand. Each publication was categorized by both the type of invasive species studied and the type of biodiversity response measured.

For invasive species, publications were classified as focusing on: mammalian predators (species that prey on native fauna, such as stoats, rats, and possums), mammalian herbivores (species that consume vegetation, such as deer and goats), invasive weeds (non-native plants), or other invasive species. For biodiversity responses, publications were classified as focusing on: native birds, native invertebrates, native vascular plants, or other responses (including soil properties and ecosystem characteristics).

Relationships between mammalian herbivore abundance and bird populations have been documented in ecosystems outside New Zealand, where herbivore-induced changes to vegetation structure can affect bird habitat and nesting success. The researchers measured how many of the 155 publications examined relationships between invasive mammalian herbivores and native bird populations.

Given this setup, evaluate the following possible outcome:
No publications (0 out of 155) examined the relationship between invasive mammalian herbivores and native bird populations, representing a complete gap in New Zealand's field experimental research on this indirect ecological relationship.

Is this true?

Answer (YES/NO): YES